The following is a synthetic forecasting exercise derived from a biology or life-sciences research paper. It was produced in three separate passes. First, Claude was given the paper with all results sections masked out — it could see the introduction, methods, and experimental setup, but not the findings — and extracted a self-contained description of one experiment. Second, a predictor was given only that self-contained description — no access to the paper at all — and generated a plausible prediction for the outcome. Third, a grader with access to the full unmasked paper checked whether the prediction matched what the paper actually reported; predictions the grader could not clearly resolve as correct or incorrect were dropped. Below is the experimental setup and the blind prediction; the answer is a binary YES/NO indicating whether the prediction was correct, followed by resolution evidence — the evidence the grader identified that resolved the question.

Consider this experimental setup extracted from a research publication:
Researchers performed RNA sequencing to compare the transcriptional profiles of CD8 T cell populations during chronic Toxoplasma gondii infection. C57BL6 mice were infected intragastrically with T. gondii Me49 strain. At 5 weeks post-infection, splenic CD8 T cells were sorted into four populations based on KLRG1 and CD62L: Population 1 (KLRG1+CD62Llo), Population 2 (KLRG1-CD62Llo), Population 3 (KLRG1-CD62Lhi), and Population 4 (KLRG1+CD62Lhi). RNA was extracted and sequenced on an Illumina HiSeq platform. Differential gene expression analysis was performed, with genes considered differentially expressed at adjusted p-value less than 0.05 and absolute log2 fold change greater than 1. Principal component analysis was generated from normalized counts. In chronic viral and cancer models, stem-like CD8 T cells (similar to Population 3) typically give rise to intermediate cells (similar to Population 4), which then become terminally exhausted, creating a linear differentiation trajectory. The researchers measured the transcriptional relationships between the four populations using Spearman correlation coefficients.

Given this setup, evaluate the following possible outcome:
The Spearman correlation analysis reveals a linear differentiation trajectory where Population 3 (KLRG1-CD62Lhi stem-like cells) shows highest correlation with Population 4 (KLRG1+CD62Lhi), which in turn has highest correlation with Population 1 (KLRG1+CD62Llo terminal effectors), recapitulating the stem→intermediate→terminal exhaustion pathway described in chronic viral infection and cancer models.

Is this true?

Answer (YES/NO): NO